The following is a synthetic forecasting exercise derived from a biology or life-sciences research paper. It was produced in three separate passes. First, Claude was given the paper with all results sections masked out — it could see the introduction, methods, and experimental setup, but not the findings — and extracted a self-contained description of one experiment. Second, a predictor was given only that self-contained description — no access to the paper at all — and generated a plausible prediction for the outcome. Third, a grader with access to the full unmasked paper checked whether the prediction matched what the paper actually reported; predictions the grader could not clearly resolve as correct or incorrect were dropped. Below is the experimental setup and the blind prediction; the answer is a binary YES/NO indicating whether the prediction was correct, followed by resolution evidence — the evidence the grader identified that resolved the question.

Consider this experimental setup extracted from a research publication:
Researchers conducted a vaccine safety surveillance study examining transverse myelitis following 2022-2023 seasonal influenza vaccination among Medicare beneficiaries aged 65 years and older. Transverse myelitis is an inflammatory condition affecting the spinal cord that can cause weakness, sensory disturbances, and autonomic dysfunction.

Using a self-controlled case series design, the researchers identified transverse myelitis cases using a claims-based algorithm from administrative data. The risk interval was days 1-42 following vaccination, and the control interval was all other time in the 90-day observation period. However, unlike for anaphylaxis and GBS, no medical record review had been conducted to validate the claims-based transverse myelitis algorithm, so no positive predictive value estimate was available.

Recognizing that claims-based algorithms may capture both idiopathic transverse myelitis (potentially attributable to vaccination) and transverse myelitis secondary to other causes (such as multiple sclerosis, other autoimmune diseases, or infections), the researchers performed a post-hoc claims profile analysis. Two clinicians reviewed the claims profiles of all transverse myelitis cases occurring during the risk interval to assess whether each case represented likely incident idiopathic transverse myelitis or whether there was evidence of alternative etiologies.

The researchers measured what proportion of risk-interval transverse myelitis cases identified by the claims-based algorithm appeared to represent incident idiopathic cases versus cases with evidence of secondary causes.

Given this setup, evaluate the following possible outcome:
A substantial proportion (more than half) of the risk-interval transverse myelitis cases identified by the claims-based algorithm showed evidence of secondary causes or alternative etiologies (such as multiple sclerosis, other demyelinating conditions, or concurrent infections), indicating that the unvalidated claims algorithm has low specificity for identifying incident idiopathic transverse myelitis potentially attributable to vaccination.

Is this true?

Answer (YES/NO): YES